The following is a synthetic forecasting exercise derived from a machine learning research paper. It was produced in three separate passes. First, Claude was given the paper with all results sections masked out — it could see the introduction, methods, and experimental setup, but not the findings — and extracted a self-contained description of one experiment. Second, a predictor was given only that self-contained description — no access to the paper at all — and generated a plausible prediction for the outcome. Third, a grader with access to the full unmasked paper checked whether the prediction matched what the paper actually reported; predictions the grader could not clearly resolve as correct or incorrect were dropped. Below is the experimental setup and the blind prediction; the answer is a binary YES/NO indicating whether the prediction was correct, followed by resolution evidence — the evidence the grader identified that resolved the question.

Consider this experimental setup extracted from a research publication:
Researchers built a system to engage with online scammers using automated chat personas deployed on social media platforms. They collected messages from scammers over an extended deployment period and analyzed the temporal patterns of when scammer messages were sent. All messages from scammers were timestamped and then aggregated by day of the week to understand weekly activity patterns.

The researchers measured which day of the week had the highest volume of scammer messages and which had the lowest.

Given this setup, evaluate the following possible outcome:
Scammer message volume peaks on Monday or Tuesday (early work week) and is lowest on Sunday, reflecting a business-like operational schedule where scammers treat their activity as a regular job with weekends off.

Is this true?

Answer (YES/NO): NO